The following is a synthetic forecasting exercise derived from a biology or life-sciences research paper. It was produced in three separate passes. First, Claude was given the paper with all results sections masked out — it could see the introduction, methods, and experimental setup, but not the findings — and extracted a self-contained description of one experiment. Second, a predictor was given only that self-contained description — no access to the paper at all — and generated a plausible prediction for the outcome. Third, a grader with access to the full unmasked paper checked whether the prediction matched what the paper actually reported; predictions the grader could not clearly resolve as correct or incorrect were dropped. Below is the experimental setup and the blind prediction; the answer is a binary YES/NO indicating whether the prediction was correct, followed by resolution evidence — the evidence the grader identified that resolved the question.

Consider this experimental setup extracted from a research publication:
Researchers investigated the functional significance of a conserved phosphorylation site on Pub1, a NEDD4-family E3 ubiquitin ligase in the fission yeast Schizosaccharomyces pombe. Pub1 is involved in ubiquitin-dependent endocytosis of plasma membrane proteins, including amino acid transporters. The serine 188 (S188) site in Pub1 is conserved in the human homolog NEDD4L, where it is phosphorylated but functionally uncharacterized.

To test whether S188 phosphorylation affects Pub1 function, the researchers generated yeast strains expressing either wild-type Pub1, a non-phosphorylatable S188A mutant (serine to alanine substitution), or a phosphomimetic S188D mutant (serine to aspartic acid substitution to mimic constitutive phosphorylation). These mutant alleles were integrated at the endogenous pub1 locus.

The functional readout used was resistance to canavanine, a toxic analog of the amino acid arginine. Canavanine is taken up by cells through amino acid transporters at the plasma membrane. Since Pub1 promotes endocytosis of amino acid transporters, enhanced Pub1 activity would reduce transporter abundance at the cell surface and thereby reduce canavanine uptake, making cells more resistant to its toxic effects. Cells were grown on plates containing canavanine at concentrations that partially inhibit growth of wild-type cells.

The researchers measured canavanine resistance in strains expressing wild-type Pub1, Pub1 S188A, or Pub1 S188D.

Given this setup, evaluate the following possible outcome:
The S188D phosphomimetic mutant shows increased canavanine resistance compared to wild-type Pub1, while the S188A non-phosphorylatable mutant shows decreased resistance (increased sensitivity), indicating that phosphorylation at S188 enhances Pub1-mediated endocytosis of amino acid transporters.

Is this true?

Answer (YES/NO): NO